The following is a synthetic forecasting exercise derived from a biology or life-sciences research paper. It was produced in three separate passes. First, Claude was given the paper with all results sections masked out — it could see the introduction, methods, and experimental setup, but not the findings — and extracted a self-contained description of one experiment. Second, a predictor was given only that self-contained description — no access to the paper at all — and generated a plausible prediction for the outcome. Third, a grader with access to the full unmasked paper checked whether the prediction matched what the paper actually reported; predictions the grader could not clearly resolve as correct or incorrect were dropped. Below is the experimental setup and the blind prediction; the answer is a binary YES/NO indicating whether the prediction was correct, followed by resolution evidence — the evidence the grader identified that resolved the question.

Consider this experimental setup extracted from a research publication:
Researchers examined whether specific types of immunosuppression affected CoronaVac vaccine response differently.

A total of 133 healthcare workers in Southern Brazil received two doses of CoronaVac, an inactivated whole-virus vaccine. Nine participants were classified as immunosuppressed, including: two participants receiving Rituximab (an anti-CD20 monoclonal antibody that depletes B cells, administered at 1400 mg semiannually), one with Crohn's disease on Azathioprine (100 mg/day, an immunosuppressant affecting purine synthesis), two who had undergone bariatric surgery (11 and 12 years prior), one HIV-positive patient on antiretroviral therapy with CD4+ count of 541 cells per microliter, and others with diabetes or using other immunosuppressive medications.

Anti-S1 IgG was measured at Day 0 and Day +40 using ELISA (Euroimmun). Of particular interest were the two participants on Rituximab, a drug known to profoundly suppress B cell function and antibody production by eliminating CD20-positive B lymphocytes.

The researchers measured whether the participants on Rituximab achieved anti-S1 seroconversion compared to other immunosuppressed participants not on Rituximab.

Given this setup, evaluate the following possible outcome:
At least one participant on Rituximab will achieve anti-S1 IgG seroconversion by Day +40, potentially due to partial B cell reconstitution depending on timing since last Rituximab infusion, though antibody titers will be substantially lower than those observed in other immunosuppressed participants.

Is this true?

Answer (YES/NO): NO